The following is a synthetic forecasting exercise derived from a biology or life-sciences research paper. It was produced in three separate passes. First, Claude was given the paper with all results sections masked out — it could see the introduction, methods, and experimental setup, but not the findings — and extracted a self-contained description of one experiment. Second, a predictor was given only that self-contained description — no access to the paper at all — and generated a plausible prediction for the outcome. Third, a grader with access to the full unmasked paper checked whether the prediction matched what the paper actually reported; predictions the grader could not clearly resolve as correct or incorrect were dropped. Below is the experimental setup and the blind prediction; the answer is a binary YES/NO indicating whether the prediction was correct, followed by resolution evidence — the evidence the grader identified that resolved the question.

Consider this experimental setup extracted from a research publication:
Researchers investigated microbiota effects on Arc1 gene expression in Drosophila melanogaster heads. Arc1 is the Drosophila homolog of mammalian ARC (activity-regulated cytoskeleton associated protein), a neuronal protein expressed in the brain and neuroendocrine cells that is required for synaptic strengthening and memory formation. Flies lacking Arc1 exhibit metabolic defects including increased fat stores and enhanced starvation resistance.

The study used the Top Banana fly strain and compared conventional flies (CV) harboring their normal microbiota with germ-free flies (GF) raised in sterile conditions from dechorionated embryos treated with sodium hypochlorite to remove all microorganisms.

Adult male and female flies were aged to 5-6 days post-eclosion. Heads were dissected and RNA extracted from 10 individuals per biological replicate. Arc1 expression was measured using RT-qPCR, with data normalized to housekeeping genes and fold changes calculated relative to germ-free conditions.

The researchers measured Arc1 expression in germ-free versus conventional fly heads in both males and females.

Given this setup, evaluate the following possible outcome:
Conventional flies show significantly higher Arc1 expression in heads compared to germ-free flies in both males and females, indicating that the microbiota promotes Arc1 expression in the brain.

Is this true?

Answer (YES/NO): NO